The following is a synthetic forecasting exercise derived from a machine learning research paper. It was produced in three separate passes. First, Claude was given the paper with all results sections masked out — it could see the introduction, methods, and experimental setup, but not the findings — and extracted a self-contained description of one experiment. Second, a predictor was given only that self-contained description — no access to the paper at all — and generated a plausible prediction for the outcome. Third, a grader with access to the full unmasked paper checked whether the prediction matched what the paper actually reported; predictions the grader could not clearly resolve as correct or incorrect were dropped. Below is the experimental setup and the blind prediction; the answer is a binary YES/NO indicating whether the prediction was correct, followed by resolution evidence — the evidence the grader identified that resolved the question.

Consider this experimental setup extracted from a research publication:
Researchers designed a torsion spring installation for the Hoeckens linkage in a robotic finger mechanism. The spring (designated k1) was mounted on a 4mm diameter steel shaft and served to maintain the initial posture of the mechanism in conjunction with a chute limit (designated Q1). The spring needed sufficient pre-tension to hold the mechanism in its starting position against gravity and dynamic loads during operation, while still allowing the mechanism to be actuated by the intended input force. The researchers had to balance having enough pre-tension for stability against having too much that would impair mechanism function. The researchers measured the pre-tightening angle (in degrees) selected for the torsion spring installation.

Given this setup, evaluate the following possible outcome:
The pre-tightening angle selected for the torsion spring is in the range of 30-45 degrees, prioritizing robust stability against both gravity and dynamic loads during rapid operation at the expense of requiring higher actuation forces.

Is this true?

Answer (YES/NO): YES